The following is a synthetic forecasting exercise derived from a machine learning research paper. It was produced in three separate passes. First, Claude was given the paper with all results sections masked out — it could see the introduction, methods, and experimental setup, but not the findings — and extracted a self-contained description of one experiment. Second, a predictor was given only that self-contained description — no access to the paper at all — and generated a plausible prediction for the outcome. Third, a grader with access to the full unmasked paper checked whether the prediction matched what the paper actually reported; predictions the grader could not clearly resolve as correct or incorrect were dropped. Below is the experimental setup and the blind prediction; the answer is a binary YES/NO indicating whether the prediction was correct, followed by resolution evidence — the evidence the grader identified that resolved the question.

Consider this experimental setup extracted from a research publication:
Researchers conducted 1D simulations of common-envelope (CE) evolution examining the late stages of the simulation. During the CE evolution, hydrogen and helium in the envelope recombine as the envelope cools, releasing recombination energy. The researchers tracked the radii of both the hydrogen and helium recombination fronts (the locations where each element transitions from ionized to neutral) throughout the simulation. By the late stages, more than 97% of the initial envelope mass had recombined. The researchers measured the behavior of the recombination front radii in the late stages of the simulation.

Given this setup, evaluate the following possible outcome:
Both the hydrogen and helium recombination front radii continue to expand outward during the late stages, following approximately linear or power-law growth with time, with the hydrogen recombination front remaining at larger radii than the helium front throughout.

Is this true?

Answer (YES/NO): NO